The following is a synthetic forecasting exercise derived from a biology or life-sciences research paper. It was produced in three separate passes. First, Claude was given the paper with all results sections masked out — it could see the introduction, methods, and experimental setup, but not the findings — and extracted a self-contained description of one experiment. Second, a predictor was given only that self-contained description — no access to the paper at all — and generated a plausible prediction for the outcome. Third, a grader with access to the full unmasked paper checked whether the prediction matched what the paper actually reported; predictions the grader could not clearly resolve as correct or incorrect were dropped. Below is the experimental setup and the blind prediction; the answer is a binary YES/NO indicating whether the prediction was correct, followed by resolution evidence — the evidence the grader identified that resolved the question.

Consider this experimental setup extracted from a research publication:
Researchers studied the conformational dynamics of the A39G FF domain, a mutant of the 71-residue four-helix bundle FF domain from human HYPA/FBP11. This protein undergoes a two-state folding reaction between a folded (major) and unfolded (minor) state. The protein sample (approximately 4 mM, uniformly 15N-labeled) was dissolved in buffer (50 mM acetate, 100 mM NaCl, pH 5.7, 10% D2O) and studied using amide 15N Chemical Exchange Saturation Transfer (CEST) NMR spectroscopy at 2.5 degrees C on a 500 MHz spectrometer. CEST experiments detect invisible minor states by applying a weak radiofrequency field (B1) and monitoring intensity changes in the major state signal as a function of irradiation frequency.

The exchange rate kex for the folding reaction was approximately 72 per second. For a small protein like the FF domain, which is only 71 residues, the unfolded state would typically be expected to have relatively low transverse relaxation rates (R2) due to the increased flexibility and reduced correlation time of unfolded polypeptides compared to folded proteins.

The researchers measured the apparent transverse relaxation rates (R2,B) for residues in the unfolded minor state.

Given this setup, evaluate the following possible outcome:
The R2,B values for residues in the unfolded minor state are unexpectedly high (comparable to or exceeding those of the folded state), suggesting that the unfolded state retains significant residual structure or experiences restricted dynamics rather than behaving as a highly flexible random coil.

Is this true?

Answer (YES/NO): NO